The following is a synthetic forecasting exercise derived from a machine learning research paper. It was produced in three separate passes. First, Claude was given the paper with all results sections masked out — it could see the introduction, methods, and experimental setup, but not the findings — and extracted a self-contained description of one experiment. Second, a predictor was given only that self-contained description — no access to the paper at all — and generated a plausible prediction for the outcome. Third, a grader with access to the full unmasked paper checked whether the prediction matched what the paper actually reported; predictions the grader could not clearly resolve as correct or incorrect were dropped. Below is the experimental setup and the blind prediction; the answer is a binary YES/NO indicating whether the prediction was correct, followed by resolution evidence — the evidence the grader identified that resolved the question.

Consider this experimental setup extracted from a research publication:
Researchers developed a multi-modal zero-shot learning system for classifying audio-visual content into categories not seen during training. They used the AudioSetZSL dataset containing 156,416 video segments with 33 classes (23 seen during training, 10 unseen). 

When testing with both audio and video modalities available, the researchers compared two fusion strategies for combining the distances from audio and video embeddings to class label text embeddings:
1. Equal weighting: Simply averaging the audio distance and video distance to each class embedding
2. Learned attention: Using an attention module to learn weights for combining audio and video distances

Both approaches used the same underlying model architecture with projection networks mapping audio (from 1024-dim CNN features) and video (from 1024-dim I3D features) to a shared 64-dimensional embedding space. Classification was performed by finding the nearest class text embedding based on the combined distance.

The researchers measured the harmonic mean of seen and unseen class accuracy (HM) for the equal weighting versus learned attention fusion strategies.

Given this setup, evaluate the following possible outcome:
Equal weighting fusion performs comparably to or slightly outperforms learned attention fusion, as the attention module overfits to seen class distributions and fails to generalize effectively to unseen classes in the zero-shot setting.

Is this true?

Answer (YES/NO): NO